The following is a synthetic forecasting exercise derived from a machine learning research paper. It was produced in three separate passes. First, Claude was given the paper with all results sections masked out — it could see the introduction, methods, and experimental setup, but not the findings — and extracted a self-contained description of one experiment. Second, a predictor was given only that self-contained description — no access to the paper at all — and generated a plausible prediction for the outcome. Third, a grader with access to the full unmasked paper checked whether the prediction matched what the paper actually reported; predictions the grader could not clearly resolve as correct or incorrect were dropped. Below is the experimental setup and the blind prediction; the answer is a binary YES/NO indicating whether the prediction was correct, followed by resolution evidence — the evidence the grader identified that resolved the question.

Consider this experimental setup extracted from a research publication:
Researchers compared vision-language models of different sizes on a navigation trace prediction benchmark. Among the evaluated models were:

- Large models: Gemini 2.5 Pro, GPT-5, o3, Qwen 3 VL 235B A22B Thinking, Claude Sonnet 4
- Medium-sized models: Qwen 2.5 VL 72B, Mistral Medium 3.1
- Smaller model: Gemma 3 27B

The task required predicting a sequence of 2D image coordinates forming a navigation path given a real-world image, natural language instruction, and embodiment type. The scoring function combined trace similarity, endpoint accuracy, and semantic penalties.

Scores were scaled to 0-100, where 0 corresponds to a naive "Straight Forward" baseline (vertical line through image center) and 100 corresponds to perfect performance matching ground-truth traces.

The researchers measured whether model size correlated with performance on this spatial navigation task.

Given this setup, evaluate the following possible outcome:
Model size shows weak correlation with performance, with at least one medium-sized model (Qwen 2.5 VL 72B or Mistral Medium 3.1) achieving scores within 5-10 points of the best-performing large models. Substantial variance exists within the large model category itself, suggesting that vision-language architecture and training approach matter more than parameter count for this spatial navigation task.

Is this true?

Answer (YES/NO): NO